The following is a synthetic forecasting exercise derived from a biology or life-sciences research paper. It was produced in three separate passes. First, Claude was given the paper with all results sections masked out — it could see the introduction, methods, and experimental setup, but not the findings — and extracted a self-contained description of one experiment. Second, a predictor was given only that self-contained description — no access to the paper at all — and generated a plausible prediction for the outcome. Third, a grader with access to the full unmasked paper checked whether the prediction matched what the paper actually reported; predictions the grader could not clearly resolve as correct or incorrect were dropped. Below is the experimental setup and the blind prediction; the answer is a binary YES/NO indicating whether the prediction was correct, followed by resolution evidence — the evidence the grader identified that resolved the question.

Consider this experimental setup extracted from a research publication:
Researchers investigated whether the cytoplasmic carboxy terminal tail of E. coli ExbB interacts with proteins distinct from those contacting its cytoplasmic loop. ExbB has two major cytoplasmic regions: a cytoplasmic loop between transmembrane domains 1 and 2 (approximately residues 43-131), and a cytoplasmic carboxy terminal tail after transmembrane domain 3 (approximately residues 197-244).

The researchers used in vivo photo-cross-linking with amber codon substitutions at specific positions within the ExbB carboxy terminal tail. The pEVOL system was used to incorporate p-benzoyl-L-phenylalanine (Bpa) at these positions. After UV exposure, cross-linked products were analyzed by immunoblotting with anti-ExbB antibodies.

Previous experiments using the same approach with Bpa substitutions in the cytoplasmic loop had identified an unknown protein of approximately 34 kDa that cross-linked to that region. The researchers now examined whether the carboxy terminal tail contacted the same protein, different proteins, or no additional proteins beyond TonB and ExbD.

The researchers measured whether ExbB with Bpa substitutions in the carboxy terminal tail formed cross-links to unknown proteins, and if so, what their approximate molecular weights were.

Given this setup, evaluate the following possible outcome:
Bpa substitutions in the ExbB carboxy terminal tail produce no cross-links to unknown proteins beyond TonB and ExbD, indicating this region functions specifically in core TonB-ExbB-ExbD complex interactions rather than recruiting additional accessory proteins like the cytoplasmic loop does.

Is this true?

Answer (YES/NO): NO